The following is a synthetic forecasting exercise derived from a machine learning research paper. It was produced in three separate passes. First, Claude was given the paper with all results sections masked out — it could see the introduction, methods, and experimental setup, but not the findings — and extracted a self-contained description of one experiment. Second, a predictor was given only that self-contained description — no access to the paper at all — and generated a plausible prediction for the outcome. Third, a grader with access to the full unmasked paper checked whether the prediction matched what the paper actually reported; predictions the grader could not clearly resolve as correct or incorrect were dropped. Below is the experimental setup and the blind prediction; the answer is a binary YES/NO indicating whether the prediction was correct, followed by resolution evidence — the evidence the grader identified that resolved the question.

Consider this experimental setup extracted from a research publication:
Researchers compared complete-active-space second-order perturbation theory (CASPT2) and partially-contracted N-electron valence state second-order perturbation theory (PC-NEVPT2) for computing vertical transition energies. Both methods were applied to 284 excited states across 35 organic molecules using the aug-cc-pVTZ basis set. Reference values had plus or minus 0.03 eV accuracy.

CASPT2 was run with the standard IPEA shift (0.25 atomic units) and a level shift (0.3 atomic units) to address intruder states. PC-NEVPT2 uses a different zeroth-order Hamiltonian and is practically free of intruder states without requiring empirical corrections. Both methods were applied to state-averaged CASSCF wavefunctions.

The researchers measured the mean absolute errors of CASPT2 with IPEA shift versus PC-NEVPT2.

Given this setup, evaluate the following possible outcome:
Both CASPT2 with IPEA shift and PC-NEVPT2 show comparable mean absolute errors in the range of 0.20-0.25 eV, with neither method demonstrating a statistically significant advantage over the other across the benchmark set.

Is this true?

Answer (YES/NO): NO